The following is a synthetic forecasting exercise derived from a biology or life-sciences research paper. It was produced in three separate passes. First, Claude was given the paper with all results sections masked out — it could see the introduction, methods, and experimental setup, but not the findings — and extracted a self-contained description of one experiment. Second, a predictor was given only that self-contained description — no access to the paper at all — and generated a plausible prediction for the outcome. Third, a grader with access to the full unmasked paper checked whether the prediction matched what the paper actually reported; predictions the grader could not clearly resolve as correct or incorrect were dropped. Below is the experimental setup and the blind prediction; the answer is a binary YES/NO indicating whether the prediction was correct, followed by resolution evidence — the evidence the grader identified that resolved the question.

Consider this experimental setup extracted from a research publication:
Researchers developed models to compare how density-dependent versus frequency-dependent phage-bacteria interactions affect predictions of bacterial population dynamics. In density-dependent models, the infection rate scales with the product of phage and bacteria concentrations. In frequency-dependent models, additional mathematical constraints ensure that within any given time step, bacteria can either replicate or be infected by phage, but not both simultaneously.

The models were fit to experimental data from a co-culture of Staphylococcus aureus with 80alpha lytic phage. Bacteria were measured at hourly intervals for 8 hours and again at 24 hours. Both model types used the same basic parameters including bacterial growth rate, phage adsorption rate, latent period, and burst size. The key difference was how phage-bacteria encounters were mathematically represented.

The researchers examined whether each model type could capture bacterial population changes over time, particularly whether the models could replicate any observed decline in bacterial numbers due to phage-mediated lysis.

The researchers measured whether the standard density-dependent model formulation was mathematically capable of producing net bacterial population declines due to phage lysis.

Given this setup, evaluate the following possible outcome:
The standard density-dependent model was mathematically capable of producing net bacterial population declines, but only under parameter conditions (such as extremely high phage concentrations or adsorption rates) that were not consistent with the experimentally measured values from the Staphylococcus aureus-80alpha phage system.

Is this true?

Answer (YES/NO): NO